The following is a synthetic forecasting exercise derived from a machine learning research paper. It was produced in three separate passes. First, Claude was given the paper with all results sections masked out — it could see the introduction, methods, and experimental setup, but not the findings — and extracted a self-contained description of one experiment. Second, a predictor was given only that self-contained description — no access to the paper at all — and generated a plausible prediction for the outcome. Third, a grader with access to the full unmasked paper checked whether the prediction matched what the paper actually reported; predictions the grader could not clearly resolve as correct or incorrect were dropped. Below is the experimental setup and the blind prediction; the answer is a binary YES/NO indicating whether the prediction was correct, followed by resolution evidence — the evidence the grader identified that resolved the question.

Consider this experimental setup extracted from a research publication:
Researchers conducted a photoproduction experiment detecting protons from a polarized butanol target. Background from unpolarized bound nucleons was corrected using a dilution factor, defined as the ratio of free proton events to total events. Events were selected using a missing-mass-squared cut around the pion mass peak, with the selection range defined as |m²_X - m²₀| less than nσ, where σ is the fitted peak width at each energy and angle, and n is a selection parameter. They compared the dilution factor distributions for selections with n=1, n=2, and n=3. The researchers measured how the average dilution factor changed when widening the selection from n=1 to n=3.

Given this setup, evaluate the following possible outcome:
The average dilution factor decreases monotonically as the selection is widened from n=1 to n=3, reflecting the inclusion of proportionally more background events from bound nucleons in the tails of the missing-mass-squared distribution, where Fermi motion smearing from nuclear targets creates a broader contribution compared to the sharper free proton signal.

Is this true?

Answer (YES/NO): YES